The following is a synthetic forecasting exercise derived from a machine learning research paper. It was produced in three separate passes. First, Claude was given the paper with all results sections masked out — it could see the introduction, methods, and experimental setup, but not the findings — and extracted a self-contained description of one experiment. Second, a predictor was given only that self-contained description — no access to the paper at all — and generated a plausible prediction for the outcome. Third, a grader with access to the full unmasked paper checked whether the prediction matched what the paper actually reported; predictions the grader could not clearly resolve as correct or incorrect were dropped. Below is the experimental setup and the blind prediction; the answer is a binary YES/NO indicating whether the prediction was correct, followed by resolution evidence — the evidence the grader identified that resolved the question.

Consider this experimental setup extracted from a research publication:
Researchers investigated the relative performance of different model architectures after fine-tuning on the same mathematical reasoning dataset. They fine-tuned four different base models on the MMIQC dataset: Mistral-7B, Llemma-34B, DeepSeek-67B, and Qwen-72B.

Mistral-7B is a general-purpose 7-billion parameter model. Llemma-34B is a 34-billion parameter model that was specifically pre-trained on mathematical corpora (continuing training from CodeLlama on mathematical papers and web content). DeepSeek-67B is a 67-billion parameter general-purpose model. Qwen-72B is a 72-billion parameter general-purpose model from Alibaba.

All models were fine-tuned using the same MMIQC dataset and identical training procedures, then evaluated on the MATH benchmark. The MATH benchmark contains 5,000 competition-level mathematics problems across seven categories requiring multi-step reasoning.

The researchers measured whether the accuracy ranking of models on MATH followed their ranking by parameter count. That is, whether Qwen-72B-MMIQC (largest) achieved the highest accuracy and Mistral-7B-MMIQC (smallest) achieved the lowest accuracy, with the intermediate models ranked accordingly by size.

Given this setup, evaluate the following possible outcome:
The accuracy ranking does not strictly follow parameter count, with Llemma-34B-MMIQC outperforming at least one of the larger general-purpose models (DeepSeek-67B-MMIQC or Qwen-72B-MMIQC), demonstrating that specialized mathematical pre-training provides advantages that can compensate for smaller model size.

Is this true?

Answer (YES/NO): NO